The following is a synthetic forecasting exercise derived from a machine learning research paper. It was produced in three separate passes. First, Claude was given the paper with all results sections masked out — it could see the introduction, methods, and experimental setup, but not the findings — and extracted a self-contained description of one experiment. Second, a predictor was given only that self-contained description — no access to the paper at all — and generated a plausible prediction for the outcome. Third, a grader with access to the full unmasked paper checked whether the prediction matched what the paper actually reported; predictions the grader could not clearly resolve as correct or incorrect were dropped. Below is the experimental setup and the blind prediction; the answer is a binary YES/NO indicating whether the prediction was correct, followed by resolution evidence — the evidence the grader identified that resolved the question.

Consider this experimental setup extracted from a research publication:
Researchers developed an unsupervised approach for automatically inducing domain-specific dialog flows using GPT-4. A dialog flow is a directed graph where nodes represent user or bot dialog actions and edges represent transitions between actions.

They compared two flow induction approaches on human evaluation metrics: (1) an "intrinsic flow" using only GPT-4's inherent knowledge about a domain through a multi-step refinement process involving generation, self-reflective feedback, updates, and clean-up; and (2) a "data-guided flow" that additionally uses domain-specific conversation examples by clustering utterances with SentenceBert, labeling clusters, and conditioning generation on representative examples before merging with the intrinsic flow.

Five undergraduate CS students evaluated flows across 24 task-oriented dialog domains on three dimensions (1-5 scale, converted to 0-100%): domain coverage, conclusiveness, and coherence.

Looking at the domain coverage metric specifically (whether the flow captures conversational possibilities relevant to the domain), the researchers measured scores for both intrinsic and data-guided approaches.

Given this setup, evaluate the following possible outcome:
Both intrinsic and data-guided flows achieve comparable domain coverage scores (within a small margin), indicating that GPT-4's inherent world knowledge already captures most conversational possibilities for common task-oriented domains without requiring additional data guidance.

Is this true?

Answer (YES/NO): NO